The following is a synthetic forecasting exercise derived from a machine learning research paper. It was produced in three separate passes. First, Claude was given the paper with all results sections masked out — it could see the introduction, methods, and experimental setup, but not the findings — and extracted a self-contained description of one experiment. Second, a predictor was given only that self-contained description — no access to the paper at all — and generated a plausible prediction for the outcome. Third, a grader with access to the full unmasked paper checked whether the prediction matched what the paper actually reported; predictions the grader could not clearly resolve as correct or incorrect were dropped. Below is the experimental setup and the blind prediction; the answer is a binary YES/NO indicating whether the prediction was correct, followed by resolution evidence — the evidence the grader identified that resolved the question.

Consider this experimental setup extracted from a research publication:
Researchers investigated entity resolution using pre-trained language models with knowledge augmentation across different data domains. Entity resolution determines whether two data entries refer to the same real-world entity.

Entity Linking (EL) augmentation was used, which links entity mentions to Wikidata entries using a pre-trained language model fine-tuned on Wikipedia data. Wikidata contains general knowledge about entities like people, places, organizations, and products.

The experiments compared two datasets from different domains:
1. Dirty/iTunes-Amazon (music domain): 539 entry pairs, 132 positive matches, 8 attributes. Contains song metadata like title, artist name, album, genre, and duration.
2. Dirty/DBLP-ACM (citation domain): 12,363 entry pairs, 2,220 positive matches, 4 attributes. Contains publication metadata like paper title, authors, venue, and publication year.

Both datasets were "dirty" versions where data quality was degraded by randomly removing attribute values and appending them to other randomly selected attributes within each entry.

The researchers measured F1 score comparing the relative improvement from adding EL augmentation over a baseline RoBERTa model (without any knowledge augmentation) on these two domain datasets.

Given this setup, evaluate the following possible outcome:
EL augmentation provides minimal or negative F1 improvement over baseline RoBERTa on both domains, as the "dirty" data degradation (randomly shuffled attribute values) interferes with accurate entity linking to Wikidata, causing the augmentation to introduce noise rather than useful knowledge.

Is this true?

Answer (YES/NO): NO